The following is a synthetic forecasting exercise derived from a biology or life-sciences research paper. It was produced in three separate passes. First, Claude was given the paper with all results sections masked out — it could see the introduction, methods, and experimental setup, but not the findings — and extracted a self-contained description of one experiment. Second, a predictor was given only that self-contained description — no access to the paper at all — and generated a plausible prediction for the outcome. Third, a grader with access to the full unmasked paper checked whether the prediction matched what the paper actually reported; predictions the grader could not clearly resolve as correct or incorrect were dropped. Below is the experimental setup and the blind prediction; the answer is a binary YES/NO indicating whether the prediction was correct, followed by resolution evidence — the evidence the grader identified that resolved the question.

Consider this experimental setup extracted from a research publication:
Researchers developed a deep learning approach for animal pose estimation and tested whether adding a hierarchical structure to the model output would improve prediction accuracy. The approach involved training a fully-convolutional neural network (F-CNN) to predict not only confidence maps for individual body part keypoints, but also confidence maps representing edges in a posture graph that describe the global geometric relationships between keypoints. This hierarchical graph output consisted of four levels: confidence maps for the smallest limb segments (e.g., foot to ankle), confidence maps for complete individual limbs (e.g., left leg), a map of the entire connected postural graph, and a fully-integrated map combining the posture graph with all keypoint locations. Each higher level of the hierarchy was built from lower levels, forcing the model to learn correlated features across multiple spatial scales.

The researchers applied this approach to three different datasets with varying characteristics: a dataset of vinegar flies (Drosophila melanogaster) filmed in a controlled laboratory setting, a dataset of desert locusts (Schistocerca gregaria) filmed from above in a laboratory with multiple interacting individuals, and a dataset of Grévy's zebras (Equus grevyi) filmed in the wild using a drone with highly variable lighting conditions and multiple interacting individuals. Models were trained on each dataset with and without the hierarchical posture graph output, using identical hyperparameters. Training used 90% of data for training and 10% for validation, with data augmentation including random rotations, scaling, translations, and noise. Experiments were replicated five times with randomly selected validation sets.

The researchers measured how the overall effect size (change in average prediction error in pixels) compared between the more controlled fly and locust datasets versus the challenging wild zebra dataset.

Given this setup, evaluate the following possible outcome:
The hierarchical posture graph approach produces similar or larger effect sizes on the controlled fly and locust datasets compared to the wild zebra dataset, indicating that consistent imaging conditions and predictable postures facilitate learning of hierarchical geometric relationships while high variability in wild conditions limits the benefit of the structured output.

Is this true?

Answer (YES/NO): NO